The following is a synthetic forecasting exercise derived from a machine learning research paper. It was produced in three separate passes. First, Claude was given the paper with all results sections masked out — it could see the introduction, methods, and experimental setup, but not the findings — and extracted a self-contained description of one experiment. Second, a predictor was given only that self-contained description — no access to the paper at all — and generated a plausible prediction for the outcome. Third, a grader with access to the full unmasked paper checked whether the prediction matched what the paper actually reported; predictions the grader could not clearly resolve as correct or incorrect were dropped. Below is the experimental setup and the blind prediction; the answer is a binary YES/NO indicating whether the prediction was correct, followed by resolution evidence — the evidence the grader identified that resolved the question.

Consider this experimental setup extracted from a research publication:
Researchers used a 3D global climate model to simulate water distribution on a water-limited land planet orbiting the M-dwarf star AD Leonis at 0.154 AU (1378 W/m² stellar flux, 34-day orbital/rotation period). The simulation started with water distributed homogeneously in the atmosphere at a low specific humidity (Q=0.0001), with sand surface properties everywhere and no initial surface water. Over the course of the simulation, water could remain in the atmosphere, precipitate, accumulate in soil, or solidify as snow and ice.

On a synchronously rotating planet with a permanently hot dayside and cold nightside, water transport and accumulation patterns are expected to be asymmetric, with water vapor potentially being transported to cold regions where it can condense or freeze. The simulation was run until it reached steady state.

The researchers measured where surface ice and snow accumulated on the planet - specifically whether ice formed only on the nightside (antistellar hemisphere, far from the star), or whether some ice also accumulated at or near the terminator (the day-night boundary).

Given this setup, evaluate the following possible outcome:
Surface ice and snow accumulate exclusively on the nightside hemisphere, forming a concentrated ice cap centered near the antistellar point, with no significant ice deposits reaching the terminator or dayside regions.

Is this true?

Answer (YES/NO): NO